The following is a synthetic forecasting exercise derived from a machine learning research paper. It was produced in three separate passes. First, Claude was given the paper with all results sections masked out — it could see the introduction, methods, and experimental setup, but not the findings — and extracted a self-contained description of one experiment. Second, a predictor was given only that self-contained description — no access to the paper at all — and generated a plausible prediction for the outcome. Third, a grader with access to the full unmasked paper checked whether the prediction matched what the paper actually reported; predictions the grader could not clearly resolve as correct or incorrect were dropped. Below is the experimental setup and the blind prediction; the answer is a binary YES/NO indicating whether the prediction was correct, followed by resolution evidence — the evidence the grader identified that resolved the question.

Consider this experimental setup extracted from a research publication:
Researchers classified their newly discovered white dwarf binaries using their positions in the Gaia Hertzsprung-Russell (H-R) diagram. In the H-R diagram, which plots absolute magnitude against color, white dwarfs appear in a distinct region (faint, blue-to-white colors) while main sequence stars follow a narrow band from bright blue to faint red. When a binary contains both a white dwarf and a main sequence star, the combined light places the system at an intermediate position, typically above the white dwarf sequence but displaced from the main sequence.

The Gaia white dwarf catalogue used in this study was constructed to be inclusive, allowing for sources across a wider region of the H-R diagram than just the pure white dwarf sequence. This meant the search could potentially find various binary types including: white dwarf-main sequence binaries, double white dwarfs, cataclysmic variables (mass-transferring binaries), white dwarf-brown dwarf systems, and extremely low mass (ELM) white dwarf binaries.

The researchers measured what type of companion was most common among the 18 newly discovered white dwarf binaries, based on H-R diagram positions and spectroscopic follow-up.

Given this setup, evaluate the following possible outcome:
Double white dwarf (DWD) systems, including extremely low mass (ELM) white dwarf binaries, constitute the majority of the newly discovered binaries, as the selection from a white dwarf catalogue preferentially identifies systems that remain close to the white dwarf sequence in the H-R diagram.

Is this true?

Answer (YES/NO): NO